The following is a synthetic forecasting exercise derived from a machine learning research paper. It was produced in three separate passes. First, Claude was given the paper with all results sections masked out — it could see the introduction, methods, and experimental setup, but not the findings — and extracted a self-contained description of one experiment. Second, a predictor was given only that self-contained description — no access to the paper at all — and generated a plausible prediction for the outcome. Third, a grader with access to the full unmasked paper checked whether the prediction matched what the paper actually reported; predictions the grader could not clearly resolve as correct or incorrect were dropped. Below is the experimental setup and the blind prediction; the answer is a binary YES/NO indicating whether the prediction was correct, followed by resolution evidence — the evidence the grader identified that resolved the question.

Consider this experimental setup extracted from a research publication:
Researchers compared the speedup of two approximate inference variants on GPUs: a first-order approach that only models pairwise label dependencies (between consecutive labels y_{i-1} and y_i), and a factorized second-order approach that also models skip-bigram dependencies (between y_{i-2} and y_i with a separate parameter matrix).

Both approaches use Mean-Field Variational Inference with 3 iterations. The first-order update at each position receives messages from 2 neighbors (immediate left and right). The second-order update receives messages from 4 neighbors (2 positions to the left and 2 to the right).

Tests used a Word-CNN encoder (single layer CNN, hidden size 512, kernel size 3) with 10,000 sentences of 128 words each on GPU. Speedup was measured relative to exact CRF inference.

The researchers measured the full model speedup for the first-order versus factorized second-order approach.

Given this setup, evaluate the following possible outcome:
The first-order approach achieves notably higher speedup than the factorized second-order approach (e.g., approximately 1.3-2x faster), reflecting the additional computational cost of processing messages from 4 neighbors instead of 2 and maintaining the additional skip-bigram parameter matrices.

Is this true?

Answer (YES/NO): YES